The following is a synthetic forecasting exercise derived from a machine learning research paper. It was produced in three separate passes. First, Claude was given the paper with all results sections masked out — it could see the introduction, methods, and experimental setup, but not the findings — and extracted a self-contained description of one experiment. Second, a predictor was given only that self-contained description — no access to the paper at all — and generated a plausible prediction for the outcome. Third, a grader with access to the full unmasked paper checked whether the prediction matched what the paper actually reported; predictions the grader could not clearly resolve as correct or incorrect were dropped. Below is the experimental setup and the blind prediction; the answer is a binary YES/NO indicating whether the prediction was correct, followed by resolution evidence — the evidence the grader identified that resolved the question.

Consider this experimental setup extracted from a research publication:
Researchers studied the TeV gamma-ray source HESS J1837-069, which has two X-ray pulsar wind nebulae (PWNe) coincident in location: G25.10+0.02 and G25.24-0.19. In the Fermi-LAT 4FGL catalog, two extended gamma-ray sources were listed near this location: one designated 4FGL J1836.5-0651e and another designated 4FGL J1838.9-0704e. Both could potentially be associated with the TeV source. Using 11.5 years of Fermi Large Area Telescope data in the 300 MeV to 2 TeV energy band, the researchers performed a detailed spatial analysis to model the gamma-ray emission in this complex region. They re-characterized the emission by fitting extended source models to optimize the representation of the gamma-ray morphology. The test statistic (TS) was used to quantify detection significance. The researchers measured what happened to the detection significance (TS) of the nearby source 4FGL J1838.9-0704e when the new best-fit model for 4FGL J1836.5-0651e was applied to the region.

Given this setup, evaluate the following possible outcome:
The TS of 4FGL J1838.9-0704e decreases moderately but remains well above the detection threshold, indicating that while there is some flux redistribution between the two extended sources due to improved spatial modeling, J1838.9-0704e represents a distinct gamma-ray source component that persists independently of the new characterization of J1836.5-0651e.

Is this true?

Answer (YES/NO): NO